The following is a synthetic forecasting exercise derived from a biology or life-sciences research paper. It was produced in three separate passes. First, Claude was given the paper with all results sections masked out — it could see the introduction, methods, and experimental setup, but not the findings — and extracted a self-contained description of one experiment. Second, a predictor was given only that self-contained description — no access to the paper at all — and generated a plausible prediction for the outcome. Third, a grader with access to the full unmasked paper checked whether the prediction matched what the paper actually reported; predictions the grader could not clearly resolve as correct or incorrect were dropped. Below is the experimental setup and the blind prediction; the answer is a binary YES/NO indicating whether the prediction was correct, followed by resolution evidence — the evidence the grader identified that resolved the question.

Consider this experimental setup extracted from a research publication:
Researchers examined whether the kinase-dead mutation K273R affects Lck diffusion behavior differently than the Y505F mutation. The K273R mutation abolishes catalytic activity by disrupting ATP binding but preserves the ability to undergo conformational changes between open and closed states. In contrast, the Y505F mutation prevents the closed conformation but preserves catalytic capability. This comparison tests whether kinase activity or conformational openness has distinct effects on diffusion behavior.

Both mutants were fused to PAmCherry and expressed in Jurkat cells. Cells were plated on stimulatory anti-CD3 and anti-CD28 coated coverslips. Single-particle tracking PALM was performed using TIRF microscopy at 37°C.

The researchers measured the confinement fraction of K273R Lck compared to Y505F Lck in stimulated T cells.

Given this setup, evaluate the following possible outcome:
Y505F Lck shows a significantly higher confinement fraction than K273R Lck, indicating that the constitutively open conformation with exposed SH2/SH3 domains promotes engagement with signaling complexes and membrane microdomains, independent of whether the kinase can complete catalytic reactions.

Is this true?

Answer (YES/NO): YES